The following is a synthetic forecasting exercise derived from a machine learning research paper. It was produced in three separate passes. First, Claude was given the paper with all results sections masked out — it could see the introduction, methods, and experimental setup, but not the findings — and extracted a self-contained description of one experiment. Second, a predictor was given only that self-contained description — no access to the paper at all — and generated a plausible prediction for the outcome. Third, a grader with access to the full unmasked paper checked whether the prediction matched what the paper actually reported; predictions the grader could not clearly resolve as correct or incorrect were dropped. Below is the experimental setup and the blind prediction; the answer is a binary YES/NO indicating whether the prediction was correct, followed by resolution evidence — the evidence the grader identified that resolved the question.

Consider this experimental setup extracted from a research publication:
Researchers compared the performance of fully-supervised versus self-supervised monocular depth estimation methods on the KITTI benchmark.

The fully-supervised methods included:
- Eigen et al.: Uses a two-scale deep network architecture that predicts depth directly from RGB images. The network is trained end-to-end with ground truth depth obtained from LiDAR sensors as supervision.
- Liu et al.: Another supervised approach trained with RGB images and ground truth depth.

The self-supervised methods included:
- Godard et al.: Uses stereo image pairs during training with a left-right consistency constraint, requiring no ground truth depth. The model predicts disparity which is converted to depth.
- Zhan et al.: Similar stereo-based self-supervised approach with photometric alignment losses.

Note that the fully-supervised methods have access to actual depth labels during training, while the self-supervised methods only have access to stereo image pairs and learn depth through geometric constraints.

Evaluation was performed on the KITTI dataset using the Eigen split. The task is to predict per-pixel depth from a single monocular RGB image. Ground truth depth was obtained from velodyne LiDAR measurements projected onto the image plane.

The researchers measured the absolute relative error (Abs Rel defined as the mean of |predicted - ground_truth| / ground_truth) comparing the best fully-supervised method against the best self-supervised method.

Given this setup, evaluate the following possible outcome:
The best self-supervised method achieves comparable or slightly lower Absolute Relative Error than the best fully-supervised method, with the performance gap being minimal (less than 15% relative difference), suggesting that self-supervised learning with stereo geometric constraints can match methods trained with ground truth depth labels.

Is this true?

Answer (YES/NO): NO